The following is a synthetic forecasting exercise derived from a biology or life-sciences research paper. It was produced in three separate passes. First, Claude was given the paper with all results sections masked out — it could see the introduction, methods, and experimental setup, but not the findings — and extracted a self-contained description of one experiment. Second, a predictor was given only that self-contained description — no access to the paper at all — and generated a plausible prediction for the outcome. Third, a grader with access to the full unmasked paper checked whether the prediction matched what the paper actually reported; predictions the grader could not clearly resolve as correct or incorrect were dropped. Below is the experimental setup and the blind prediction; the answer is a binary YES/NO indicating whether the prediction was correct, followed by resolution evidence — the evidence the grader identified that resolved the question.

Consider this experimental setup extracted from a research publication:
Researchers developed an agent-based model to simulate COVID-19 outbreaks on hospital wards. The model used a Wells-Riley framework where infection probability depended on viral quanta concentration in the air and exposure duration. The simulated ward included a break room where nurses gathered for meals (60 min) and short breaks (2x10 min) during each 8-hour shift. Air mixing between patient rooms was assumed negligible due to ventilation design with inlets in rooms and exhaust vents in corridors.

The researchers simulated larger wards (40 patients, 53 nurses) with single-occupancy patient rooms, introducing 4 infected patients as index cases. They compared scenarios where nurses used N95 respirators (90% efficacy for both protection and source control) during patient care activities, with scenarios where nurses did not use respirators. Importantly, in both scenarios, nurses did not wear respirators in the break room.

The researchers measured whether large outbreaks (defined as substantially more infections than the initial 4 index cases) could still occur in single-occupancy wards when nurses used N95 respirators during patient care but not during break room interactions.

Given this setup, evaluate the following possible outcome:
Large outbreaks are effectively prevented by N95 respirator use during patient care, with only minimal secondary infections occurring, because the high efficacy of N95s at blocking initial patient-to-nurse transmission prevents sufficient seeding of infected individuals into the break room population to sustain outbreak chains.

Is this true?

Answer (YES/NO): YES